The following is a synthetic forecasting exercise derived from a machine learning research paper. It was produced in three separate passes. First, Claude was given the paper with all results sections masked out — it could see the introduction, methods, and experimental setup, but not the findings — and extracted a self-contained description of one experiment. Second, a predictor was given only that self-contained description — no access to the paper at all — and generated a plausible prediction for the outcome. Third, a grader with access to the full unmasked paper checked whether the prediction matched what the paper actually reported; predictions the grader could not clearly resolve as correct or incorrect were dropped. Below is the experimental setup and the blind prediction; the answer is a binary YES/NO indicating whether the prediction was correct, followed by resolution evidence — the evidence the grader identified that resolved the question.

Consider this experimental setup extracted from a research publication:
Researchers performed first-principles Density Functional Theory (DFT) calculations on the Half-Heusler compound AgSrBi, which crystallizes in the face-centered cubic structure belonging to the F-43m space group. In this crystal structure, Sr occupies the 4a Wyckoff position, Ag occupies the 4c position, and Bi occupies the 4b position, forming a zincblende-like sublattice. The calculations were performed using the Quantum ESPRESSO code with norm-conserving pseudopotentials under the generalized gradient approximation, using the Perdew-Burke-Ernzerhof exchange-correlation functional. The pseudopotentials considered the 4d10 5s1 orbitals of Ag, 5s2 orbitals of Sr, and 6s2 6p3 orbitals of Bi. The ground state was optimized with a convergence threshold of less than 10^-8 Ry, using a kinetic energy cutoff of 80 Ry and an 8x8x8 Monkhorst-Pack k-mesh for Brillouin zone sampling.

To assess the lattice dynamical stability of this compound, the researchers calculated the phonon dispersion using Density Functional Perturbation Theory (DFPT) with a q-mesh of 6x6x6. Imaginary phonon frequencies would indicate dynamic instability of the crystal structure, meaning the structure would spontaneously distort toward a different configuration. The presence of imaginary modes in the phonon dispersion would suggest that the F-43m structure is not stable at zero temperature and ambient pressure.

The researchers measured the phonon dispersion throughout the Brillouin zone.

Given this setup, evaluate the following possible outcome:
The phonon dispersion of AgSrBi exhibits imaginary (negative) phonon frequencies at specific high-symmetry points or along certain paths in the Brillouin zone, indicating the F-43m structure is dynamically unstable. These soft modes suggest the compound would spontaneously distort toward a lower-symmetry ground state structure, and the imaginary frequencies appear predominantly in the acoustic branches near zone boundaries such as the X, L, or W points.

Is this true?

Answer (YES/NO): NO